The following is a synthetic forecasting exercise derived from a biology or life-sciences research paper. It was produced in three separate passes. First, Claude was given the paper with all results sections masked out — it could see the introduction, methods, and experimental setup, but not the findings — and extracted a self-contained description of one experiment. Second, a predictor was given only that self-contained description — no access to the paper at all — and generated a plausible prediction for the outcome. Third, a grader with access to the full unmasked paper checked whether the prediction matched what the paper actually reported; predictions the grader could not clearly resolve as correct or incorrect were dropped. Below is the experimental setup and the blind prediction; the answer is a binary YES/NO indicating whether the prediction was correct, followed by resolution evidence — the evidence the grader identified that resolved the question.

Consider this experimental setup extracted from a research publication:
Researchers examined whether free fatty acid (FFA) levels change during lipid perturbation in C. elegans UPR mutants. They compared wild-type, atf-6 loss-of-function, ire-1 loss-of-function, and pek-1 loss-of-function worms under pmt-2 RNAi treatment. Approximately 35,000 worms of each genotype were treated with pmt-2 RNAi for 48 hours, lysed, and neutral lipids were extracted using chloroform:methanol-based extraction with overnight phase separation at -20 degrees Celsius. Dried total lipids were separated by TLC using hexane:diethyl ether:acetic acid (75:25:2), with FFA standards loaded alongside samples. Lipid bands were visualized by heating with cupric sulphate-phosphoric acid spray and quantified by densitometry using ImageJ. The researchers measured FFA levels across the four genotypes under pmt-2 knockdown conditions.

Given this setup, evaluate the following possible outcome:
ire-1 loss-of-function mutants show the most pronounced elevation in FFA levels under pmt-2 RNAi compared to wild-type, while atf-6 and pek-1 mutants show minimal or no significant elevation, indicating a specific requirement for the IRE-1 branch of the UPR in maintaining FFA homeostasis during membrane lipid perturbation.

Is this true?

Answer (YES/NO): NO